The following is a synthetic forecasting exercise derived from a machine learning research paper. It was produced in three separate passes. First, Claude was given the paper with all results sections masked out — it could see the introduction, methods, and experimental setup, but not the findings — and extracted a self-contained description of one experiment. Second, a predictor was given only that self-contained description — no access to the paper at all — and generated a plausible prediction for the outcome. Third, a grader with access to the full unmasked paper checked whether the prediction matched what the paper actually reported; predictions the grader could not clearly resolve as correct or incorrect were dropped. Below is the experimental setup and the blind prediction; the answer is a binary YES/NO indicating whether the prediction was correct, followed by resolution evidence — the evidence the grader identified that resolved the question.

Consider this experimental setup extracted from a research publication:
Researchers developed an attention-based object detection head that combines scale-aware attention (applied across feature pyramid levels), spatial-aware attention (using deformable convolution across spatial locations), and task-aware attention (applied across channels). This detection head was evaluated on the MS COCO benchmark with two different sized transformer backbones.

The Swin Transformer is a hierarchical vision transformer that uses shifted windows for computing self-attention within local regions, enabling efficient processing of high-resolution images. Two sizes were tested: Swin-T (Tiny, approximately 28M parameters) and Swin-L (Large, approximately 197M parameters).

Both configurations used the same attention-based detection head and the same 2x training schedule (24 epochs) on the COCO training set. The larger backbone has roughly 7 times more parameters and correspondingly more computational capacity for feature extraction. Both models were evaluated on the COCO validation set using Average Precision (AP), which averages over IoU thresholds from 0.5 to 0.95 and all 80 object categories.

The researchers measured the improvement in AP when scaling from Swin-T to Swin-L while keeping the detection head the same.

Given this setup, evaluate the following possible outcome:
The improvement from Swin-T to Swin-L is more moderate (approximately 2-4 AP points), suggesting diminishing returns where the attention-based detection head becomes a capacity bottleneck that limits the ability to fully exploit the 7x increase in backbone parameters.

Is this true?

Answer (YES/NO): NO